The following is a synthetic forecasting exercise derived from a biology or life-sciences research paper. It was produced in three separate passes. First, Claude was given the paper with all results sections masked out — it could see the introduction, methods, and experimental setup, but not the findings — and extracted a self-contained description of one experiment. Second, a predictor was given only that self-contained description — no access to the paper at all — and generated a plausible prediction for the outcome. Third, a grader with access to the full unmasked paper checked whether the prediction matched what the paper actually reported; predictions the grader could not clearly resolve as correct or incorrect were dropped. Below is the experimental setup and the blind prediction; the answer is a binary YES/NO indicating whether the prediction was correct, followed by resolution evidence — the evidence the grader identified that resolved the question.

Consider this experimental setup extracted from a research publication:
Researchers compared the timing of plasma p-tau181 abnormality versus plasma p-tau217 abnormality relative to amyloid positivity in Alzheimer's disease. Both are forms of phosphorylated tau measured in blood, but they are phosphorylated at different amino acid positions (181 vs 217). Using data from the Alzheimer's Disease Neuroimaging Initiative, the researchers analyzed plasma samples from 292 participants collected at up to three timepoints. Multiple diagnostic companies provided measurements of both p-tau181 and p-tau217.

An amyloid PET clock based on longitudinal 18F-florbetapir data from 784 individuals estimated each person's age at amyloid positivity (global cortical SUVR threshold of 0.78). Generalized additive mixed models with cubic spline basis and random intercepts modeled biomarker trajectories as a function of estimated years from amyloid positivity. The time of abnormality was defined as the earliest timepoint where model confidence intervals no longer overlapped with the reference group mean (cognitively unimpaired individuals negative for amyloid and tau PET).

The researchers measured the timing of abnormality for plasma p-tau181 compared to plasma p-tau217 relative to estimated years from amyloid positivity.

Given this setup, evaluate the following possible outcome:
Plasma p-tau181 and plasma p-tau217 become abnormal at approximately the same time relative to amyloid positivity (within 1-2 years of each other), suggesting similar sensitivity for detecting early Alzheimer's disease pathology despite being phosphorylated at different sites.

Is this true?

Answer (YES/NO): NO